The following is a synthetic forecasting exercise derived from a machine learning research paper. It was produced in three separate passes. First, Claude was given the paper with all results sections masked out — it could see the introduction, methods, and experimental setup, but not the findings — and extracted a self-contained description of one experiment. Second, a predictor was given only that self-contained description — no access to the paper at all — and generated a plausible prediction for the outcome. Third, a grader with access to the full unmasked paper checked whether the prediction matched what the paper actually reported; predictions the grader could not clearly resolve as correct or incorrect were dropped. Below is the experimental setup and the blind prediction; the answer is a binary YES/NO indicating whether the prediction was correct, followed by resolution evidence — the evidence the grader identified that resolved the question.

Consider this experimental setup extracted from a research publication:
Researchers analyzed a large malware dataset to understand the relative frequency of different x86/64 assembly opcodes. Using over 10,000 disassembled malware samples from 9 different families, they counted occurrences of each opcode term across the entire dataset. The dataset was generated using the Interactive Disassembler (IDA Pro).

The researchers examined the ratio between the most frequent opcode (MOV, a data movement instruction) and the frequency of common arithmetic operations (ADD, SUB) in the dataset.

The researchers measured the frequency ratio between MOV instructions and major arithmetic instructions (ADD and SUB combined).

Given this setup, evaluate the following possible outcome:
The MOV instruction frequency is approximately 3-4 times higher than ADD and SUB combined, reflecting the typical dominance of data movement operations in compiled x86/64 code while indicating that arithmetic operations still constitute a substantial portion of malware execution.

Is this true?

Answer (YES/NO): NO